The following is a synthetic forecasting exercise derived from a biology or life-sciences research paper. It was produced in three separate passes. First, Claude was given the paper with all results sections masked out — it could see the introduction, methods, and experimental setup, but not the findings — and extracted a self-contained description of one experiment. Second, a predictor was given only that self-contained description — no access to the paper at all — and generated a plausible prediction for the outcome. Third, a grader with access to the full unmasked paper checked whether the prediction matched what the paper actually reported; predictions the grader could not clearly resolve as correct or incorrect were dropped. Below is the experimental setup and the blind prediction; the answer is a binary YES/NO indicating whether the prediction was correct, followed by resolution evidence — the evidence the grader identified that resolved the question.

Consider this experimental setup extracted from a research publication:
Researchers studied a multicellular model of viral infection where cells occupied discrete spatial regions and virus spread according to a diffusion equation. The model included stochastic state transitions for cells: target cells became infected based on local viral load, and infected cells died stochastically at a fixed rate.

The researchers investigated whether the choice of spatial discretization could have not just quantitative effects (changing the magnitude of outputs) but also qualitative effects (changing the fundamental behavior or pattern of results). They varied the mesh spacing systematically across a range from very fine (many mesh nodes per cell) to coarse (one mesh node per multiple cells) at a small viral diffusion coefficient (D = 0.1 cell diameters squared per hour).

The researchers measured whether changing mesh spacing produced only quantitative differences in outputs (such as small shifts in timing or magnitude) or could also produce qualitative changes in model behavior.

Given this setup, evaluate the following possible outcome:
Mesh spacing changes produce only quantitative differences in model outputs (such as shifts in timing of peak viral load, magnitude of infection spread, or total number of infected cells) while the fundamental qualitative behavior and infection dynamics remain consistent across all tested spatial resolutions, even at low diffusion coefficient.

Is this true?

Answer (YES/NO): NO